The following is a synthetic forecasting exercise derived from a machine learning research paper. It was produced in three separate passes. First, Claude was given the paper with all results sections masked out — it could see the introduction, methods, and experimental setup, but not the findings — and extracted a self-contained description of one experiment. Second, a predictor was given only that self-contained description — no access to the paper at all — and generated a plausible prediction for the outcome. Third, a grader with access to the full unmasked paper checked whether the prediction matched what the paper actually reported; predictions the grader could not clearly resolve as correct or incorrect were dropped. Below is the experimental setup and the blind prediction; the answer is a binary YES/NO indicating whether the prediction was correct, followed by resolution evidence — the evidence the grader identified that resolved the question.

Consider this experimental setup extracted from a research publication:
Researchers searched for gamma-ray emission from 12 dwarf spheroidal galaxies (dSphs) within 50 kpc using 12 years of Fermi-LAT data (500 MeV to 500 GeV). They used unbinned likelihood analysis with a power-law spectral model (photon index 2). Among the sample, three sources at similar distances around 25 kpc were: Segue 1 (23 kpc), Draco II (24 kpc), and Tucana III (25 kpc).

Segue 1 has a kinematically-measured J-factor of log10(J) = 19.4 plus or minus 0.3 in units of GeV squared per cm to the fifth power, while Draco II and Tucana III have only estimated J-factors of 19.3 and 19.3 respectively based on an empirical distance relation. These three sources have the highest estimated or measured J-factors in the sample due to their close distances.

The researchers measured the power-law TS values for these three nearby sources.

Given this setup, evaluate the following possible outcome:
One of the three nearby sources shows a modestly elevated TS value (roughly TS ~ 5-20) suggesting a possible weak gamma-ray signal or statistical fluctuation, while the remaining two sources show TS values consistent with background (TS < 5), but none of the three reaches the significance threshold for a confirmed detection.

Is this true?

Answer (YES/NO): NO